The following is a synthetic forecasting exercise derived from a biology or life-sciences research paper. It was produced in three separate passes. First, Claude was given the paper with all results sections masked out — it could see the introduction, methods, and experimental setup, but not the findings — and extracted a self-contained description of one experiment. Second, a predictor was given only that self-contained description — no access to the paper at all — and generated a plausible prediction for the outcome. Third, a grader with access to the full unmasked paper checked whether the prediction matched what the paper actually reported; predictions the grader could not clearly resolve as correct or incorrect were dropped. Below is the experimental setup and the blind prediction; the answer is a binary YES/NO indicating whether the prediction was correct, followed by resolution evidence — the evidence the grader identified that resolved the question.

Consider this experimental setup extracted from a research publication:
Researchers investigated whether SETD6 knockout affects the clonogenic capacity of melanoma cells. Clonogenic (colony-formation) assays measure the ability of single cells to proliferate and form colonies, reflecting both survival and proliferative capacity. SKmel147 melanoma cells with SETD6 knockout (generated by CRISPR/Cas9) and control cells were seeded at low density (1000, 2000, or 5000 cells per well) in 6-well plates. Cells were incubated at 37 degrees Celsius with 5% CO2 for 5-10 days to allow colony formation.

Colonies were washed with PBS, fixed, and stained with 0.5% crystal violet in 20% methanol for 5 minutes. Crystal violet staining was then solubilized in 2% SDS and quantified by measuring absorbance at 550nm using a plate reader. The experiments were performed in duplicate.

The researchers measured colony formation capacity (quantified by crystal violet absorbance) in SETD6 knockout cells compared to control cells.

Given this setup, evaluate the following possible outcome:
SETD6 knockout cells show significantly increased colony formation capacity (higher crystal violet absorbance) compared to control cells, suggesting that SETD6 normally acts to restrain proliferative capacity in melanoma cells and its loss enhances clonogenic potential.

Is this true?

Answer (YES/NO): NO